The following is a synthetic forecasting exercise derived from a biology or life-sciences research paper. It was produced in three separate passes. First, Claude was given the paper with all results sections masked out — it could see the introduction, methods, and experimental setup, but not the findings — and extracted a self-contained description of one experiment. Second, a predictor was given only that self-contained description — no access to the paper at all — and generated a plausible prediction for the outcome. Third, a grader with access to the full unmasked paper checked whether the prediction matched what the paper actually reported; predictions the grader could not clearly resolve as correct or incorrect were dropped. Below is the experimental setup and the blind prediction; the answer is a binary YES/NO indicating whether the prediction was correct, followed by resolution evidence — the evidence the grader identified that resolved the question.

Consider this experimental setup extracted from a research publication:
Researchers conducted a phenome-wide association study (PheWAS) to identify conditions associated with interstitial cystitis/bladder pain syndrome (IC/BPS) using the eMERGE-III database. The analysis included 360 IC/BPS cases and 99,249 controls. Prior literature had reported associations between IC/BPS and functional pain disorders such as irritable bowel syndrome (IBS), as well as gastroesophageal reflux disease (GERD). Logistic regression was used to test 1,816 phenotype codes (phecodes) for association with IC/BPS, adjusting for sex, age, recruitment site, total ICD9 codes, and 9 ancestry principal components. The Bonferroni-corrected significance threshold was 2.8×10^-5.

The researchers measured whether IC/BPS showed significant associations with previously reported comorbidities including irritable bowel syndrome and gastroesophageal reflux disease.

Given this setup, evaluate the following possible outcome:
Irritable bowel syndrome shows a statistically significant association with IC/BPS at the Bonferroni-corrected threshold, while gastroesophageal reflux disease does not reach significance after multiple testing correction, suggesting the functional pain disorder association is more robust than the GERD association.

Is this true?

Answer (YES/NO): NO